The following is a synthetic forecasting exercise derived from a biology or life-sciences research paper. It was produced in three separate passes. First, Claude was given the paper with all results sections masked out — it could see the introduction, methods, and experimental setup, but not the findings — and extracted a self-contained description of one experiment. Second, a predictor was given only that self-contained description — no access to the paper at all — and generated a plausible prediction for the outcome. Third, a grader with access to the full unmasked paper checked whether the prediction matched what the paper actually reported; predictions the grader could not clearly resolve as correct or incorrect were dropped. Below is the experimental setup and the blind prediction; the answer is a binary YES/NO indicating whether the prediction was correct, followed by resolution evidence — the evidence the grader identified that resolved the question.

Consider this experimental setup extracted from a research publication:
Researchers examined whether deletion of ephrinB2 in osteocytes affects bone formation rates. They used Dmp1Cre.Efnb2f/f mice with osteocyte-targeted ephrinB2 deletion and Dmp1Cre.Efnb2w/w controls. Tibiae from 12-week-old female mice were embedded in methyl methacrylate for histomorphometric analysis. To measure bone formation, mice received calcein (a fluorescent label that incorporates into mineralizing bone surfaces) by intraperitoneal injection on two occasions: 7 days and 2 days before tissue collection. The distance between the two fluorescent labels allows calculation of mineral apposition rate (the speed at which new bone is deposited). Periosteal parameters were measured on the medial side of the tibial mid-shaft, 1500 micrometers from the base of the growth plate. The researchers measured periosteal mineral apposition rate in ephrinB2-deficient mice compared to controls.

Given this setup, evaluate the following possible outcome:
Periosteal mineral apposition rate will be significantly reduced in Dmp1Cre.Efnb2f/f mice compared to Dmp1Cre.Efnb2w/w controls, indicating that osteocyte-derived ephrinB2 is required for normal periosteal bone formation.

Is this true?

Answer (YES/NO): NO